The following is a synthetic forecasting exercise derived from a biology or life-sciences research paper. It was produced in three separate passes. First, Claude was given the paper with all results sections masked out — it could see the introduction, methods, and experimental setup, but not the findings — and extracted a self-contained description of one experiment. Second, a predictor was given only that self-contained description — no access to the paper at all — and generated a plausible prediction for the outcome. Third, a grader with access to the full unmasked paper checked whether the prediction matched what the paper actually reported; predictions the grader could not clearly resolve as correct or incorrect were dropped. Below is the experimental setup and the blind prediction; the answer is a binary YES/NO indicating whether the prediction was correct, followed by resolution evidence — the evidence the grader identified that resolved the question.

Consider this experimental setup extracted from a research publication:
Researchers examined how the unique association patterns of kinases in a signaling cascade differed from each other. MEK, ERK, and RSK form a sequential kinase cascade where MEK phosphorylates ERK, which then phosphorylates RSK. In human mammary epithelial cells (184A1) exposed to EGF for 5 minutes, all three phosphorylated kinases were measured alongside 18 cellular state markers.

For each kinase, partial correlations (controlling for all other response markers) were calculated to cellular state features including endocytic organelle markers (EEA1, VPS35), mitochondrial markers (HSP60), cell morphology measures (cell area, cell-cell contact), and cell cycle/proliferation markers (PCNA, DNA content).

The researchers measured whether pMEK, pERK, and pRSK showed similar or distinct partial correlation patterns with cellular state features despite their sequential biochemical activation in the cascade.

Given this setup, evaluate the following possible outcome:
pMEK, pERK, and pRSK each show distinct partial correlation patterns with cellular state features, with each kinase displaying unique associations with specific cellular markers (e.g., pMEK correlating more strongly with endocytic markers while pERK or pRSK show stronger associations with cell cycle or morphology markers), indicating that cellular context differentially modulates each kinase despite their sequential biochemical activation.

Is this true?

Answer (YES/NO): NO